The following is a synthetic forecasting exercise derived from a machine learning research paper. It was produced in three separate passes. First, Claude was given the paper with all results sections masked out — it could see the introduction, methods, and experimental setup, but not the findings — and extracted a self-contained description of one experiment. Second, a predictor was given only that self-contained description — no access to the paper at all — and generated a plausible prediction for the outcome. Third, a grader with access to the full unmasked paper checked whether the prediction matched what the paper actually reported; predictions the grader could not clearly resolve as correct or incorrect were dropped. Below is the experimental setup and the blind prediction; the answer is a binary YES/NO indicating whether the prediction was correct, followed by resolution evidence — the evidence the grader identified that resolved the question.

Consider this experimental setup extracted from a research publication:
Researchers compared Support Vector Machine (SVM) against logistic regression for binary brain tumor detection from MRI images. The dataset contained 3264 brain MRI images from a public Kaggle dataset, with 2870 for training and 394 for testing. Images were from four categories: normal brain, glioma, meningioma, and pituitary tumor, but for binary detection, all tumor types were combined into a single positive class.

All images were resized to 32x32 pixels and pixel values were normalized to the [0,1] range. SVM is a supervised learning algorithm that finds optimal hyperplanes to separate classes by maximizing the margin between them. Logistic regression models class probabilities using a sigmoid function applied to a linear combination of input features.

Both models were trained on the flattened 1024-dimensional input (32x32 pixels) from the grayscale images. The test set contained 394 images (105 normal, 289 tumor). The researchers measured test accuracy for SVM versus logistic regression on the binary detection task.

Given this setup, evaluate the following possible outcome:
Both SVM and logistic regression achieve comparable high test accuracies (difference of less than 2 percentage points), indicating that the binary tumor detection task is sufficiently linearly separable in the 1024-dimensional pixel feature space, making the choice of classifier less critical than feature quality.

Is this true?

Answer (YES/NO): YES